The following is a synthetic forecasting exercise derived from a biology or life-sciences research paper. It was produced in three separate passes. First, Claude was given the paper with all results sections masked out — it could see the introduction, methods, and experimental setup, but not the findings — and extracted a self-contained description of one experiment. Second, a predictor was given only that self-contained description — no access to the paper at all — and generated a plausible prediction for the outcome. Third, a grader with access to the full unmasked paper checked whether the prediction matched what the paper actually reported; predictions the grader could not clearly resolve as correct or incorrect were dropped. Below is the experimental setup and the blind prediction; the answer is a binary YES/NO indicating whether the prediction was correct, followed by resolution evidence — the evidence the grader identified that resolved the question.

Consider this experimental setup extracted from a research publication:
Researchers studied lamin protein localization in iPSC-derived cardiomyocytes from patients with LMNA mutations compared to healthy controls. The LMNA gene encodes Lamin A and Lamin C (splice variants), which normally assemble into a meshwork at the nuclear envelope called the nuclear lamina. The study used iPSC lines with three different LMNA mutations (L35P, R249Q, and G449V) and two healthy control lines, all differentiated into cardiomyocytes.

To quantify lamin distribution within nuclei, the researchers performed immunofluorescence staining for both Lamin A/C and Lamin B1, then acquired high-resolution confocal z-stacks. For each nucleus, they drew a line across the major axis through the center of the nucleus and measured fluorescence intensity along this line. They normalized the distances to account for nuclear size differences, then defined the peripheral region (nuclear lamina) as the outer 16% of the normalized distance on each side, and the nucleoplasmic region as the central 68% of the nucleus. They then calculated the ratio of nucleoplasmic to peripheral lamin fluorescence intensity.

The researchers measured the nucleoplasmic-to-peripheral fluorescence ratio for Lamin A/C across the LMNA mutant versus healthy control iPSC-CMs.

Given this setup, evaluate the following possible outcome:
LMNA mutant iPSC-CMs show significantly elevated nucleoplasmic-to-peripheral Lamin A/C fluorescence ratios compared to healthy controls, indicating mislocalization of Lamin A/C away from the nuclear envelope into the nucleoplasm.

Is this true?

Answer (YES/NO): YES